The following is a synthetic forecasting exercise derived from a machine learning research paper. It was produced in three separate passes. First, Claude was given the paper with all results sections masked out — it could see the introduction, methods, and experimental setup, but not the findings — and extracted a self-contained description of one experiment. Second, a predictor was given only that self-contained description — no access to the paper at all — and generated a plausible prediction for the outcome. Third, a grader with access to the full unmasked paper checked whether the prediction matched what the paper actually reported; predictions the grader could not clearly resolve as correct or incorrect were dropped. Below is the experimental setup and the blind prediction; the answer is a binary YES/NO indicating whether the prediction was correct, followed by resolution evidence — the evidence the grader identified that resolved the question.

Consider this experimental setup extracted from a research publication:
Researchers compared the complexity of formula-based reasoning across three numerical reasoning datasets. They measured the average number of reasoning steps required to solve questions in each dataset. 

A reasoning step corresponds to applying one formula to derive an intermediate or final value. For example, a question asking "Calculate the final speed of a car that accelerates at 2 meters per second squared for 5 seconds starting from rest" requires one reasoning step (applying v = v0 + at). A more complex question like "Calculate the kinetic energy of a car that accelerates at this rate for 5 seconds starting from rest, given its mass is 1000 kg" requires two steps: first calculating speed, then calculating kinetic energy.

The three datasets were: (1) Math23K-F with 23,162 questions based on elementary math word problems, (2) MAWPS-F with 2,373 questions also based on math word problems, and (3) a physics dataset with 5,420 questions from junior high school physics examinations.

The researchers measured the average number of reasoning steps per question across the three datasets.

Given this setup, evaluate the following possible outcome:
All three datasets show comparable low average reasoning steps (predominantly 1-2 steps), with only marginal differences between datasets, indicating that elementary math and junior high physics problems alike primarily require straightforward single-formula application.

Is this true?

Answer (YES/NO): NO